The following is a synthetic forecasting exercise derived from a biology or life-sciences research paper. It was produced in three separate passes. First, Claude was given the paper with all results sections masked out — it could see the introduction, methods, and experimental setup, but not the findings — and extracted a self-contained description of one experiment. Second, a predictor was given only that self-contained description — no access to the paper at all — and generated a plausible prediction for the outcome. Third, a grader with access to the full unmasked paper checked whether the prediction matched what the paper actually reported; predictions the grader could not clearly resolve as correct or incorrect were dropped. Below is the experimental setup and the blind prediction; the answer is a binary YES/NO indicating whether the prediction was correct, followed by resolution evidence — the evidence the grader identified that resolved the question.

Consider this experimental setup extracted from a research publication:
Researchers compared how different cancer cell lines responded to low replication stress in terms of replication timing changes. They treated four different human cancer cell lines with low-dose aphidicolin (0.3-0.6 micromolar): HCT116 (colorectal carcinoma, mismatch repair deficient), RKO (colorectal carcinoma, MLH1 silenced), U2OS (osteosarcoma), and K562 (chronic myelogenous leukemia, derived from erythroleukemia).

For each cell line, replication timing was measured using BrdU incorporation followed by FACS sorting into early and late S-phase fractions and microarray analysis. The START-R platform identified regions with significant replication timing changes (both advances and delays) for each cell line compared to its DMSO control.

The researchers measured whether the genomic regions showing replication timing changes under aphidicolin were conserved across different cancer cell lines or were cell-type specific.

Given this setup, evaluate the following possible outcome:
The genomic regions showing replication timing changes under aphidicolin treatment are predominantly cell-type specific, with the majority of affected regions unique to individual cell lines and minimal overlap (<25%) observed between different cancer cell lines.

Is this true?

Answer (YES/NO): NO